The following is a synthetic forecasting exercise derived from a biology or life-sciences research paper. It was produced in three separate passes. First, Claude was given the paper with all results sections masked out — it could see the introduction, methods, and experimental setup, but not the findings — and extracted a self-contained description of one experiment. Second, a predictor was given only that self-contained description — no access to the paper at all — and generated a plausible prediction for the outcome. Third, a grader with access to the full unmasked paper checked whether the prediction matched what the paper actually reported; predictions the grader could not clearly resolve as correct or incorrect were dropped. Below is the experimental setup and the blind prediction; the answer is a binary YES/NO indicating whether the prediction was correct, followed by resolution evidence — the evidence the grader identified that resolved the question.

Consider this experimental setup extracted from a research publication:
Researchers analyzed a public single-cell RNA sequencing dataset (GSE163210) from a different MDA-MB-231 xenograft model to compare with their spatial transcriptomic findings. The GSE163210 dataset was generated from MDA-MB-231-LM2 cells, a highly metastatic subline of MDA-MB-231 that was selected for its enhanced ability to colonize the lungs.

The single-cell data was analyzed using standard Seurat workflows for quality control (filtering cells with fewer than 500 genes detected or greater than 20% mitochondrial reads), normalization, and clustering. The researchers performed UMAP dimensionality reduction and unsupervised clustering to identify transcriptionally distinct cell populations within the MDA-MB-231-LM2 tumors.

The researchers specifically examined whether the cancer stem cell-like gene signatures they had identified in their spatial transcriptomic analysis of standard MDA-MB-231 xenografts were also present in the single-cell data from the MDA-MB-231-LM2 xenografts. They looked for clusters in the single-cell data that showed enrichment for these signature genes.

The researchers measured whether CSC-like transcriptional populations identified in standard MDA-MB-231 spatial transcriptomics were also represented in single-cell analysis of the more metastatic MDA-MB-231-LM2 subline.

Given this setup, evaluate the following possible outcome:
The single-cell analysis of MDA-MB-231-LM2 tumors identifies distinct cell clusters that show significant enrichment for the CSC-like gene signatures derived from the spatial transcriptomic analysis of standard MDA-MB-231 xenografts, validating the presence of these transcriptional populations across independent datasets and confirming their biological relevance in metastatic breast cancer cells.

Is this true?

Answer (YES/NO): YES